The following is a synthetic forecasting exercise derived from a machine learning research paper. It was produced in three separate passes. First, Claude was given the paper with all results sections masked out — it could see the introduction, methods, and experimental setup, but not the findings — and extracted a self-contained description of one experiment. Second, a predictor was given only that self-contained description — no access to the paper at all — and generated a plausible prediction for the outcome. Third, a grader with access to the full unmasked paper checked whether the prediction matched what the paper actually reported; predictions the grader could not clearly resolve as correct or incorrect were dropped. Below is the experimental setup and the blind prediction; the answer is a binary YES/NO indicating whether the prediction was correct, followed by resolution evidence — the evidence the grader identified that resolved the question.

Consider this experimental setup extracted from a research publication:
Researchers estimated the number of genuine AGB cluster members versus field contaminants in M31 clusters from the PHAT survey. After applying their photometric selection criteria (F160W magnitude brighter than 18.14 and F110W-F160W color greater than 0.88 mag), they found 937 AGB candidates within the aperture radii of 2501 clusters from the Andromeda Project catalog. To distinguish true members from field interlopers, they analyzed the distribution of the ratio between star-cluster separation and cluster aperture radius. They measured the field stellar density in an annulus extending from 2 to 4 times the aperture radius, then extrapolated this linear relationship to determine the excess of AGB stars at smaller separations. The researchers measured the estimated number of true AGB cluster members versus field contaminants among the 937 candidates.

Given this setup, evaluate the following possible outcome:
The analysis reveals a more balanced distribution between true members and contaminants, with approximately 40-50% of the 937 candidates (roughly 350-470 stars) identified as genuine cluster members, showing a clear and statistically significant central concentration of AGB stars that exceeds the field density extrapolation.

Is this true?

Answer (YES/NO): YES